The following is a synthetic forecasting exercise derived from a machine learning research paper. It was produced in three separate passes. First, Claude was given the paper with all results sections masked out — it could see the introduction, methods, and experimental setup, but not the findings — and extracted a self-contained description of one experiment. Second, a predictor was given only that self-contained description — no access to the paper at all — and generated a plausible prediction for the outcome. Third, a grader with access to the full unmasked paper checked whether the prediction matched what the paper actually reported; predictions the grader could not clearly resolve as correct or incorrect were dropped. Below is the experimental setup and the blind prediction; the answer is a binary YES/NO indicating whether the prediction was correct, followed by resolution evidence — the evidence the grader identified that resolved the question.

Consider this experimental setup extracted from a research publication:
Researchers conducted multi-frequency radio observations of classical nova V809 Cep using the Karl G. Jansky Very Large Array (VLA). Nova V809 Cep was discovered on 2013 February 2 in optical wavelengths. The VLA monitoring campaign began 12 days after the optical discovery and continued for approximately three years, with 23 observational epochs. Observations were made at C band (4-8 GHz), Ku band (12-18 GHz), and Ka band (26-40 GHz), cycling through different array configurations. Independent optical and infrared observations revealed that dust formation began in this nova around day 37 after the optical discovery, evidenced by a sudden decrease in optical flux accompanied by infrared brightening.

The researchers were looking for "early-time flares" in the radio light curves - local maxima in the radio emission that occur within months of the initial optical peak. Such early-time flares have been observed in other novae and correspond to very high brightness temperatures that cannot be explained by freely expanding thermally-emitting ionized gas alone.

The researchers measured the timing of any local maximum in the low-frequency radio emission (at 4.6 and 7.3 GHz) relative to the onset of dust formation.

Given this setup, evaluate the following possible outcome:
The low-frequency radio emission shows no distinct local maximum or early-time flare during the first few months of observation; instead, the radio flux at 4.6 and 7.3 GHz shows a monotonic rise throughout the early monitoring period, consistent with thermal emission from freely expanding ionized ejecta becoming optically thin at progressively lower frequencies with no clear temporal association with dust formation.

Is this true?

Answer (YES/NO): NO